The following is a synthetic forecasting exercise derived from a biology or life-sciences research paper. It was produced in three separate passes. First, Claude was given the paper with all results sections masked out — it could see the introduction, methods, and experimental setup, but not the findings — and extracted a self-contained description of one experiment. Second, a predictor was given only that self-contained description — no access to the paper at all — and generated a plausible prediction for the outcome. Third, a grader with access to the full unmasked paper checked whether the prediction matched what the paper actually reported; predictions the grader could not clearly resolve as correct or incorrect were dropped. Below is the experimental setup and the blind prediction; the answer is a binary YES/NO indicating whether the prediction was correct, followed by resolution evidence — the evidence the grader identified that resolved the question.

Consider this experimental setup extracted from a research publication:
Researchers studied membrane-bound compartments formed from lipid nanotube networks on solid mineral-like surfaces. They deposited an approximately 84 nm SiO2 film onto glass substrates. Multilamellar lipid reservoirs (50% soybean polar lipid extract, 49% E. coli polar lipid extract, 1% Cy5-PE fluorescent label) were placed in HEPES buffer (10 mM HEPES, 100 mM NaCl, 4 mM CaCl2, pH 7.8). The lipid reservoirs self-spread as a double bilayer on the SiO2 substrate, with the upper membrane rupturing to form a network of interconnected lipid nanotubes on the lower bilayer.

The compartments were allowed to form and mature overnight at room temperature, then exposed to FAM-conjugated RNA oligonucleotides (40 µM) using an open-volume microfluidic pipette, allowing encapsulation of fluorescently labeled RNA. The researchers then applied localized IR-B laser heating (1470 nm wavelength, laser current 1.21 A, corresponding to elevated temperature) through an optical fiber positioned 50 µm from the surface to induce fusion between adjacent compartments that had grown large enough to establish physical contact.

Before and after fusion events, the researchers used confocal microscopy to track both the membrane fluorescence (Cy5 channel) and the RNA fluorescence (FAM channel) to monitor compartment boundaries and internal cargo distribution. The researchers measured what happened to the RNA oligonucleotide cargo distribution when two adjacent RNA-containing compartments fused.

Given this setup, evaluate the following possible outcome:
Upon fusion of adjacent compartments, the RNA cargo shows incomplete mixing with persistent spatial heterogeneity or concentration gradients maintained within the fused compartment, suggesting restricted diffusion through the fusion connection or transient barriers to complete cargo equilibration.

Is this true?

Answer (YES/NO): NO